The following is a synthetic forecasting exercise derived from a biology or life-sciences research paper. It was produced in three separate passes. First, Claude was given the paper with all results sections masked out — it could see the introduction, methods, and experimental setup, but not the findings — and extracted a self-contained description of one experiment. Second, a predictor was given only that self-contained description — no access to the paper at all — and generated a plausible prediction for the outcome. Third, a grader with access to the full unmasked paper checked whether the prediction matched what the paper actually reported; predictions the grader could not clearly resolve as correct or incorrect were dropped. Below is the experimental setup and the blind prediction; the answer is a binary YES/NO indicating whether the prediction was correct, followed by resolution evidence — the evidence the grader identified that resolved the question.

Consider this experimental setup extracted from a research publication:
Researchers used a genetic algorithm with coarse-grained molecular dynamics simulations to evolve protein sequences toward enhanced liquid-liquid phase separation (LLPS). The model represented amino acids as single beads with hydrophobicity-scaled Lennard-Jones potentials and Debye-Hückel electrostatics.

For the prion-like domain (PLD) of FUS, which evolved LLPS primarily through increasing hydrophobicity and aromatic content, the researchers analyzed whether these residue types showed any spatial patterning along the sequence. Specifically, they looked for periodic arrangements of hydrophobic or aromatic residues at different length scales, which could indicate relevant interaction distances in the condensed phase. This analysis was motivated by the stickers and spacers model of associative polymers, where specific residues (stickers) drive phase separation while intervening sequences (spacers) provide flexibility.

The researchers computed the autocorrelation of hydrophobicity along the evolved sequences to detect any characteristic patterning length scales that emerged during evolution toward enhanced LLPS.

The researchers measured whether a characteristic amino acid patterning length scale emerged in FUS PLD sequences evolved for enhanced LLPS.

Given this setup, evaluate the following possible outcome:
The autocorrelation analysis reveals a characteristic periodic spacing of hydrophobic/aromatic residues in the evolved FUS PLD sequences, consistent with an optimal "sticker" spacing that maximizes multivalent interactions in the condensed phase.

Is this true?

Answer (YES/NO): NO